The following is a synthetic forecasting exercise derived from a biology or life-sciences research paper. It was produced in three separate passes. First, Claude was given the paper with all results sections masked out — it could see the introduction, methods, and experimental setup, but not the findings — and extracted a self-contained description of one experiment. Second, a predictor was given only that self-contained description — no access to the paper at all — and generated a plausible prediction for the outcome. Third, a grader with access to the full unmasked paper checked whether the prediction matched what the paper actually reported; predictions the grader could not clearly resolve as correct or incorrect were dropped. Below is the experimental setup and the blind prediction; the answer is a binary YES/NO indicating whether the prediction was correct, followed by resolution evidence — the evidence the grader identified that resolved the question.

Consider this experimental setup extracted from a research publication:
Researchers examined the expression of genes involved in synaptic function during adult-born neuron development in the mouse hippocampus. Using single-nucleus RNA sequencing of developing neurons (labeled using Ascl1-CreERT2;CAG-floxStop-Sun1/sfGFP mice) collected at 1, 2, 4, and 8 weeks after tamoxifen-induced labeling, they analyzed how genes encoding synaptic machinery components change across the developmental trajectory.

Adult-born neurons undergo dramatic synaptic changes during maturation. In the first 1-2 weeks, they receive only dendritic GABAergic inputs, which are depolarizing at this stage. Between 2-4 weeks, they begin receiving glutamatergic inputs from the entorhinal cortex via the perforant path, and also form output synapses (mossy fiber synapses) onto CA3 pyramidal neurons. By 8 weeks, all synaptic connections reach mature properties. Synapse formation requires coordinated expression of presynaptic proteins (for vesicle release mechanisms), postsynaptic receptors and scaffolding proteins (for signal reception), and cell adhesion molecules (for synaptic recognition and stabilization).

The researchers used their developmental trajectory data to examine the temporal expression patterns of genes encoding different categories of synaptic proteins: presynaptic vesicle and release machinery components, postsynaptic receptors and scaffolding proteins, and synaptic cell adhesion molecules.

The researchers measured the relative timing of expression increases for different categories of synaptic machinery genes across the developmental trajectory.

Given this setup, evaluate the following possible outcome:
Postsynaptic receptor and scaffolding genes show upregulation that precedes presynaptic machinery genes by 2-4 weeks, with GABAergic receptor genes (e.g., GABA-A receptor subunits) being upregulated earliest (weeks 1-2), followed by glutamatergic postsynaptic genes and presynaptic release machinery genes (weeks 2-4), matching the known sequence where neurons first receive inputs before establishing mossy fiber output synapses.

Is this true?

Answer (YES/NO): NO